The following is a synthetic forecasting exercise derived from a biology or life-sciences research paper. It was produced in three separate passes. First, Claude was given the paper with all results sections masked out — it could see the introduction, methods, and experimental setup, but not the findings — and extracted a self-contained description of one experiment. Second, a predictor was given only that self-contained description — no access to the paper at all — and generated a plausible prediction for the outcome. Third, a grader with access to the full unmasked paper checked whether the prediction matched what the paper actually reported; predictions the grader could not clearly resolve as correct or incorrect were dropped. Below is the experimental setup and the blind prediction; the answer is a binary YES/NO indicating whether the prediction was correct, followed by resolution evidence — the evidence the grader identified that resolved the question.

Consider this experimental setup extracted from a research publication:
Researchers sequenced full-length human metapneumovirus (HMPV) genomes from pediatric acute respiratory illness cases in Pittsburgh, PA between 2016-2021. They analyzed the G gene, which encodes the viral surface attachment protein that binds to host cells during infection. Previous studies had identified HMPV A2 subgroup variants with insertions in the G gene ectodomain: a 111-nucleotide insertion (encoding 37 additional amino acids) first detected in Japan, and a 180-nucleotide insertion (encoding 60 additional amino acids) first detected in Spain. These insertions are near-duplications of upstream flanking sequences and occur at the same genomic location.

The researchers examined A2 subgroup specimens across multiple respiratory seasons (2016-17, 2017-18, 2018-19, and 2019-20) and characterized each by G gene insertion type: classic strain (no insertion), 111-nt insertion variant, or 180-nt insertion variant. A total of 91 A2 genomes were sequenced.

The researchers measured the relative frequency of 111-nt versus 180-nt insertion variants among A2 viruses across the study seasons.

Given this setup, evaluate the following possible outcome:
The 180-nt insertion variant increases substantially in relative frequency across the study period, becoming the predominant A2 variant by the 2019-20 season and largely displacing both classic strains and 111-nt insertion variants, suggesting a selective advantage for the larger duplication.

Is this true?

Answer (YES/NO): NO